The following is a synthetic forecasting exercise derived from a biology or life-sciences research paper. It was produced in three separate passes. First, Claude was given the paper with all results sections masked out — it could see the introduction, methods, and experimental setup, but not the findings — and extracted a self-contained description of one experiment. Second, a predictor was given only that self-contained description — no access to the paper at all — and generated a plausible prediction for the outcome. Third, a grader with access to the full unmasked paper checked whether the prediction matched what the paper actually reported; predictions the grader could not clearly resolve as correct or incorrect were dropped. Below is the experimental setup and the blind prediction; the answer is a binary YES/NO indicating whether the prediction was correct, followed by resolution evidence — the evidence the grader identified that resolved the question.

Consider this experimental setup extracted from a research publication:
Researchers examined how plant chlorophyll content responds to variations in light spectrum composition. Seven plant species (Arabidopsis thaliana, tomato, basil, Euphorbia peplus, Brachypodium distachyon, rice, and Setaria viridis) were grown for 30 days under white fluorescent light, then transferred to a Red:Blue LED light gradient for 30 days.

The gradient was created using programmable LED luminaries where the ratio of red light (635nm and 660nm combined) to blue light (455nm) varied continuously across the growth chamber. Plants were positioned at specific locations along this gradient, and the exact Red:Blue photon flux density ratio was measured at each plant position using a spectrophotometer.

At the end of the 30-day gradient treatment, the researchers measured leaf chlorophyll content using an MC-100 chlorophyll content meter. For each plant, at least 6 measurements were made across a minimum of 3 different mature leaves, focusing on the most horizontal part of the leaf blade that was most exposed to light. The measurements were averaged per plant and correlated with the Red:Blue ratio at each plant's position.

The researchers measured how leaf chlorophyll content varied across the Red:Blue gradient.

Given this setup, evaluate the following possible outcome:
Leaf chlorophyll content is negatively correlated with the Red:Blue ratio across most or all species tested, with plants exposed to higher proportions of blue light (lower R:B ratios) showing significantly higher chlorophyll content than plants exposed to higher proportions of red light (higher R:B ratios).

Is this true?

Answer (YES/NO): YES